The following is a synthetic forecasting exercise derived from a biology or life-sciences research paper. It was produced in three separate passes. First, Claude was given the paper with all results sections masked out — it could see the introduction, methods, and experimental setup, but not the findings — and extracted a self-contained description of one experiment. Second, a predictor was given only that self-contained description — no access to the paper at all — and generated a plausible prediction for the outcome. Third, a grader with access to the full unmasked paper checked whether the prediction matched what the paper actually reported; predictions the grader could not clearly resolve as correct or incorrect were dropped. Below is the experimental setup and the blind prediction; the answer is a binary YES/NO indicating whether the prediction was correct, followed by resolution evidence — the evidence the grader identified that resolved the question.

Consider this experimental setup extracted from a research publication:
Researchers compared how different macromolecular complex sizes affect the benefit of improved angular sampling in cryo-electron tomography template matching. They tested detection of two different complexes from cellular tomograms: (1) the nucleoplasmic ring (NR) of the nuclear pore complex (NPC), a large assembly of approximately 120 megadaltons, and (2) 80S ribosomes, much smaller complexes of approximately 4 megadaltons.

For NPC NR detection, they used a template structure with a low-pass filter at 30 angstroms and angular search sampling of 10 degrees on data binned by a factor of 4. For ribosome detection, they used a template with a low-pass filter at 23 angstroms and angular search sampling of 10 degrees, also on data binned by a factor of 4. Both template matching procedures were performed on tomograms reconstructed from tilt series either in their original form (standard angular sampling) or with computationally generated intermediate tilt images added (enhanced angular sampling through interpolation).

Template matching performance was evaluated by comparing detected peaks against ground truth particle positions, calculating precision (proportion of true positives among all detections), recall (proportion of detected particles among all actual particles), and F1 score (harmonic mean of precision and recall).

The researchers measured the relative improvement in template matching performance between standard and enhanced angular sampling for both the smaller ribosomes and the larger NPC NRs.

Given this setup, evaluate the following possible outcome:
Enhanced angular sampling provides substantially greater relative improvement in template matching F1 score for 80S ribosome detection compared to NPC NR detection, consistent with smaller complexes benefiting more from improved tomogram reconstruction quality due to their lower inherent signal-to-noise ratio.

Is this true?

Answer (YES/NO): YES